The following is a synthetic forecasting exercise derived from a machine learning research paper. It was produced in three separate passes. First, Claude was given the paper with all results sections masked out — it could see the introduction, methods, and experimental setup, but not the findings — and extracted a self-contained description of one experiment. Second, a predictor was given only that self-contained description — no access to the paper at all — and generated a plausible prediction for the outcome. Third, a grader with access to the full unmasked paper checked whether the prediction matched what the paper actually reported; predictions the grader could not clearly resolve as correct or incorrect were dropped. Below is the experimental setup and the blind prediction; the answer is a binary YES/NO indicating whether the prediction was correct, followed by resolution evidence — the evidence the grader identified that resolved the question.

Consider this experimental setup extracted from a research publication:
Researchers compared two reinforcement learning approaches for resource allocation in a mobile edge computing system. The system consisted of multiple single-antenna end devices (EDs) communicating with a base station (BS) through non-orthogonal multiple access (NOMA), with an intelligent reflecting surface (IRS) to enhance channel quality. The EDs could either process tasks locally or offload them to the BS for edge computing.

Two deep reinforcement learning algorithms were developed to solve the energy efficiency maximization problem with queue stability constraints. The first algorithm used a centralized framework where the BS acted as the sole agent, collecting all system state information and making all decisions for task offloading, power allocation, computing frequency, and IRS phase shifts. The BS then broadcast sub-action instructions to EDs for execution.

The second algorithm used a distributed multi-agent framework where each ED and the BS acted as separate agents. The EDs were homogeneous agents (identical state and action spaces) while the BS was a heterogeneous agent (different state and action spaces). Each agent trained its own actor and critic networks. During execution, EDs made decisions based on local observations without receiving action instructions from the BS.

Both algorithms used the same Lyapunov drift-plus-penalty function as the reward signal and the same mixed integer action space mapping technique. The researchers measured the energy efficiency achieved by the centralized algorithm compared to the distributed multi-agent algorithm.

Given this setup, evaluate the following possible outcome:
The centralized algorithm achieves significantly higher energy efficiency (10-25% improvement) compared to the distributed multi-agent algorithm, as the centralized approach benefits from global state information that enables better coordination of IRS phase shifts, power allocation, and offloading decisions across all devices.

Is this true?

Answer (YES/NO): NO